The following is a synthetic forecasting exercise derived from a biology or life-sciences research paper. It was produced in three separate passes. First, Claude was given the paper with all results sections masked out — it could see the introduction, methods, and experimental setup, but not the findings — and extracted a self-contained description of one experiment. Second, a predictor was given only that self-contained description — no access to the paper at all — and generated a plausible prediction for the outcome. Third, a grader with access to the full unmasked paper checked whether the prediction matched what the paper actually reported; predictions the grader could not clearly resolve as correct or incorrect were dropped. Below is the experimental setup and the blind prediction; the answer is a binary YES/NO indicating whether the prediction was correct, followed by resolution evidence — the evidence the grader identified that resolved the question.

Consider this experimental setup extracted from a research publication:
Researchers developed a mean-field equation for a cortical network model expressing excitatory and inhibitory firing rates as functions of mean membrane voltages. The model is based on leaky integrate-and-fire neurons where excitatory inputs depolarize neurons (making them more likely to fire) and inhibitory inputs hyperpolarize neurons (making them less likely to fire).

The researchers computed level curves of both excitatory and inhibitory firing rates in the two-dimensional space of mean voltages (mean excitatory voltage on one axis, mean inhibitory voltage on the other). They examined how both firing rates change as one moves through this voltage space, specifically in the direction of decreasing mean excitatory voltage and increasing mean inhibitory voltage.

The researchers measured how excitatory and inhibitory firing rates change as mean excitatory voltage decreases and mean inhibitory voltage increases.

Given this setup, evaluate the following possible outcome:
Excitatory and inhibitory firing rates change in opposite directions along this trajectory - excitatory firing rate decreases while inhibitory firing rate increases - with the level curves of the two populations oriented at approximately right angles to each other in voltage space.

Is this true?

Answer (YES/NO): NO